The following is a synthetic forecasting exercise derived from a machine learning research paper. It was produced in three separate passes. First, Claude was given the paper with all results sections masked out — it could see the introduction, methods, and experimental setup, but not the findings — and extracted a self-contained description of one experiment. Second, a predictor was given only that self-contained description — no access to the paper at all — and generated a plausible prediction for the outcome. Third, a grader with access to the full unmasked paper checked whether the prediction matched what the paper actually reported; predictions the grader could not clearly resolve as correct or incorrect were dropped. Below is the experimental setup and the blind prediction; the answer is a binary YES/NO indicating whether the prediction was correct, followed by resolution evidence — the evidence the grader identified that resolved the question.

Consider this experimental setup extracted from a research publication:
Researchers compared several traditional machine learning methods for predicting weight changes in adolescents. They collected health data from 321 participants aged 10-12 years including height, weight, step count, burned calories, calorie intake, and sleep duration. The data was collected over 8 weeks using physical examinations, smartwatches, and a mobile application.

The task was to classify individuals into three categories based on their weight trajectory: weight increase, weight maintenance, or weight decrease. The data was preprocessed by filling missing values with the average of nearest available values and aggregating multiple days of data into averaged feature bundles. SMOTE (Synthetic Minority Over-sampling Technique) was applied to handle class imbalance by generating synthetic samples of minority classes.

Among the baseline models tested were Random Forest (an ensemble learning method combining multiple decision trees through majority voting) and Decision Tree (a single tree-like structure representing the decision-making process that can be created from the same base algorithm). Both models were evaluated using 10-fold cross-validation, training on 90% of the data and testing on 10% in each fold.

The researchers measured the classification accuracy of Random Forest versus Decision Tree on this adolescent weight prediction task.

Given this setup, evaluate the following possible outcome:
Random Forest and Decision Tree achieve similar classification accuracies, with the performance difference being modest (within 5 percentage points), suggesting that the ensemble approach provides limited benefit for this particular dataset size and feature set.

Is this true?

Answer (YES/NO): NO